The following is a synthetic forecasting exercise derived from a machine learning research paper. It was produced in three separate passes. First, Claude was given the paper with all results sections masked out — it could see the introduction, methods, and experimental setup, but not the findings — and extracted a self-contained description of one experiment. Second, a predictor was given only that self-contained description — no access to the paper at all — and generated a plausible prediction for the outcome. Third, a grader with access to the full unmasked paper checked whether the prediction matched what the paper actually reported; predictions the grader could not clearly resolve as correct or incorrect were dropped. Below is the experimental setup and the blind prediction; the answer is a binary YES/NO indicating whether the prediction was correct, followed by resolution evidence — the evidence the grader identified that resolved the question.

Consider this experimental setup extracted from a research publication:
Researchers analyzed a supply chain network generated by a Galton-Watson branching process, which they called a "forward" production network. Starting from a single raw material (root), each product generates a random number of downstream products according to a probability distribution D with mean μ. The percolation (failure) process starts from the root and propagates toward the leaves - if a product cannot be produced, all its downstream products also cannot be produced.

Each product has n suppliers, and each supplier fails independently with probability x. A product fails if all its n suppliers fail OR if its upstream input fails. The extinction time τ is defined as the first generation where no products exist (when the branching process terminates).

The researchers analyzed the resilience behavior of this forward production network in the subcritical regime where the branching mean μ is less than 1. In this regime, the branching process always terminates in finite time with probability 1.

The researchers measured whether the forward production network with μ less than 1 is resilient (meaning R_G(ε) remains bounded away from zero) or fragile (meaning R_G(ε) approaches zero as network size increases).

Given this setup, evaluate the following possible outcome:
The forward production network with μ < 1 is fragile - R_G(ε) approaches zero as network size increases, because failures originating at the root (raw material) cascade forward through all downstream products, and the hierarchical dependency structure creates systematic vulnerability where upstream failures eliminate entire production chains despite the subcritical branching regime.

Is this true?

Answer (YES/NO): NO